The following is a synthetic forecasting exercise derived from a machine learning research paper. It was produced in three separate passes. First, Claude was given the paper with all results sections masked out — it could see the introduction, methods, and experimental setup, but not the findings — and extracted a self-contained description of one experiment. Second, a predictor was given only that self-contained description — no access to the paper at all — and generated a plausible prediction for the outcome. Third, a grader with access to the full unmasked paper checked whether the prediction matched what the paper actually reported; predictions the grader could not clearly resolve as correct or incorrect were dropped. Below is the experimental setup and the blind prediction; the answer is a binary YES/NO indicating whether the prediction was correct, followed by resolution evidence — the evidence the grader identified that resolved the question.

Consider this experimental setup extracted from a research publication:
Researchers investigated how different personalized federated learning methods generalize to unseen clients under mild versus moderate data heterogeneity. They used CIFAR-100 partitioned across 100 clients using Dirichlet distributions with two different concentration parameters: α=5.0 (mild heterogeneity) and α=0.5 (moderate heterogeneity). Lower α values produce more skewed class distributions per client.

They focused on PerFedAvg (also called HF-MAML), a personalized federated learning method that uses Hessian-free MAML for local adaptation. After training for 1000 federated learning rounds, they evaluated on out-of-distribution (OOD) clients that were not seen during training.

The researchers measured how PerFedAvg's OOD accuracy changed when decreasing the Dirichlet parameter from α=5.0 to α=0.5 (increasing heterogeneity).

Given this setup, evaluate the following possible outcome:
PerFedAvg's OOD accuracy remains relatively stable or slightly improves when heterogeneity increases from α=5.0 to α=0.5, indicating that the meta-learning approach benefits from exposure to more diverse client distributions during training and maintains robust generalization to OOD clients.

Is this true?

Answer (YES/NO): NO